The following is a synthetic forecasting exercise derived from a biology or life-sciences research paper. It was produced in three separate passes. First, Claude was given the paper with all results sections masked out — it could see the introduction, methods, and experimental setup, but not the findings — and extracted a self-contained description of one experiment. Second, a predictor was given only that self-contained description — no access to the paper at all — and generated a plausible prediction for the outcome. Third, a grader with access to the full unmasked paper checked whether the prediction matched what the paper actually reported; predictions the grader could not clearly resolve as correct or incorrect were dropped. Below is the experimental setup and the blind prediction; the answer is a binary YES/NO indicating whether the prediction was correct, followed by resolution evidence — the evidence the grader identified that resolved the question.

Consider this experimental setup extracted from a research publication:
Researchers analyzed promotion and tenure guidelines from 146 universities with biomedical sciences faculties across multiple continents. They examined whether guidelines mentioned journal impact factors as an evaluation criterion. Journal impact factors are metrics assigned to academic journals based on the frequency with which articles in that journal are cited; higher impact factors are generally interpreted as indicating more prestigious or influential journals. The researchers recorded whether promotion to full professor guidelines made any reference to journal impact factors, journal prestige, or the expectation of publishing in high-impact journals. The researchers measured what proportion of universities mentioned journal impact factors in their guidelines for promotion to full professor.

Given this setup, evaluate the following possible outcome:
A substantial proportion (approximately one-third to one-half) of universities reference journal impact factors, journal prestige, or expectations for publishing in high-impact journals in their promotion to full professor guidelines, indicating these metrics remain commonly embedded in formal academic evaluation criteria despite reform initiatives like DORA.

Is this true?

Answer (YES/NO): NO